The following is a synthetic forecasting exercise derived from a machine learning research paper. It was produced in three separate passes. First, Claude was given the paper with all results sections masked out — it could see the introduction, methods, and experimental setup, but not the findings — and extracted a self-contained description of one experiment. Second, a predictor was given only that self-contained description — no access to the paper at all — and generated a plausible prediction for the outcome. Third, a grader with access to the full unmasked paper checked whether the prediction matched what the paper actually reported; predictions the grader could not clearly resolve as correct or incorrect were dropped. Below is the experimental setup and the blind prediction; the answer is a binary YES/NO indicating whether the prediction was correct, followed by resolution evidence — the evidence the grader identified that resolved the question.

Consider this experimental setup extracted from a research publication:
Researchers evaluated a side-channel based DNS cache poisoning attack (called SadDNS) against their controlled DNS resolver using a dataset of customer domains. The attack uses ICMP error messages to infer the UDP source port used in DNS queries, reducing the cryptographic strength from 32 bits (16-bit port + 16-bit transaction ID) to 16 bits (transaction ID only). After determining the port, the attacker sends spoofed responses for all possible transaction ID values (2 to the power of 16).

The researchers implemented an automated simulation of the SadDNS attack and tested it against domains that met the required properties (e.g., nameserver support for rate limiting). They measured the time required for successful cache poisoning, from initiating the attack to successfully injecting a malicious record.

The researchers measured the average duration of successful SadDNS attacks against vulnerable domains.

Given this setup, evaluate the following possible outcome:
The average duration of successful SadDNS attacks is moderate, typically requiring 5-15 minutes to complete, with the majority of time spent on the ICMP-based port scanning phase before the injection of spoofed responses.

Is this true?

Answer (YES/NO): YES